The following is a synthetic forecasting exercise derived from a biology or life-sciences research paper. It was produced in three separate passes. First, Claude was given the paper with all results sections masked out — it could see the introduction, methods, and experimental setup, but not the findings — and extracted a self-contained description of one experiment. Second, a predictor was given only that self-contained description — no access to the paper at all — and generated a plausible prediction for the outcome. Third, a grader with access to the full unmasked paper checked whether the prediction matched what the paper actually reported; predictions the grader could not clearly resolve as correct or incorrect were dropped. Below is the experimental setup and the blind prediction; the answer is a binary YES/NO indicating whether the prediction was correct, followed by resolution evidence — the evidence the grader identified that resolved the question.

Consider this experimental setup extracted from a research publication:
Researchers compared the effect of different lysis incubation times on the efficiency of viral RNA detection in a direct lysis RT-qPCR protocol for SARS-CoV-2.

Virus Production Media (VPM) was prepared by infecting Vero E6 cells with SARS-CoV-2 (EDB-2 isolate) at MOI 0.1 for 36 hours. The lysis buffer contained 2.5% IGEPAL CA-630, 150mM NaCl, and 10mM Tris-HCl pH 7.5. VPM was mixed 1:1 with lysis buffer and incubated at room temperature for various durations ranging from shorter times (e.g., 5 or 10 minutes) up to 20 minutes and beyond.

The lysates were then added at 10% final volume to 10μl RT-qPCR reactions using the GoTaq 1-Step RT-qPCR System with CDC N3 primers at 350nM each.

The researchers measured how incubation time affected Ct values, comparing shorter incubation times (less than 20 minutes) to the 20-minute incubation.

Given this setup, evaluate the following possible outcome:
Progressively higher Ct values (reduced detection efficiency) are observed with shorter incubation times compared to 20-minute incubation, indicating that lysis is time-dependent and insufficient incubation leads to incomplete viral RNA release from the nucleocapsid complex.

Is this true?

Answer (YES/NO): YES